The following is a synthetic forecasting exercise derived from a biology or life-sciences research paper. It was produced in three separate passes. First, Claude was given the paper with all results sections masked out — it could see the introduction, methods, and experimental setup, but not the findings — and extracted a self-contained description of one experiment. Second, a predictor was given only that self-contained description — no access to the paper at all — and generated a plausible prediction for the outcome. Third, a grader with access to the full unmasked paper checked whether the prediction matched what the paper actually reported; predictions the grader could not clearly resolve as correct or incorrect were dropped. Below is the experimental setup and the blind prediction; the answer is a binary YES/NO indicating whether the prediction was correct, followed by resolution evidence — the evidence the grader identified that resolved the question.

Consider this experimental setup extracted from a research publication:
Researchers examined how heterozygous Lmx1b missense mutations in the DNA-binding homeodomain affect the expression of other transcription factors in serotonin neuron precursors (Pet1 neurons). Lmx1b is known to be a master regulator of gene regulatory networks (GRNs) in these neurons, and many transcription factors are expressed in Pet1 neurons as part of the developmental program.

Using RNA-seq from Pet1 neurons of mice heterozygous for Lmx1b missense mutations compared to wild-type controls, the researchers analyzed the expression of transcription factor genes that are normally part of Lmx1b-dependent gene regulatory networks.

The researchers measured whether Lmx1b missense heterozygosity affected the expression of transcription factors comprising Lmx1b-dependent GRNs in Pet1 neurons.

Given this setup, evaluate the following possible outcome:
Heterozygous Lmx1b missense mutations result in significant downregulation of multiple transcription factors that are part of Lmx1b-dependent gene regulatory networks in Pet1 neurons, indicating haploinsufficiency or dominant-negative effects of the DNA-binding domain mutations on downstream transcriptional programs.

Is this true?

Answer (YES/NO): NO